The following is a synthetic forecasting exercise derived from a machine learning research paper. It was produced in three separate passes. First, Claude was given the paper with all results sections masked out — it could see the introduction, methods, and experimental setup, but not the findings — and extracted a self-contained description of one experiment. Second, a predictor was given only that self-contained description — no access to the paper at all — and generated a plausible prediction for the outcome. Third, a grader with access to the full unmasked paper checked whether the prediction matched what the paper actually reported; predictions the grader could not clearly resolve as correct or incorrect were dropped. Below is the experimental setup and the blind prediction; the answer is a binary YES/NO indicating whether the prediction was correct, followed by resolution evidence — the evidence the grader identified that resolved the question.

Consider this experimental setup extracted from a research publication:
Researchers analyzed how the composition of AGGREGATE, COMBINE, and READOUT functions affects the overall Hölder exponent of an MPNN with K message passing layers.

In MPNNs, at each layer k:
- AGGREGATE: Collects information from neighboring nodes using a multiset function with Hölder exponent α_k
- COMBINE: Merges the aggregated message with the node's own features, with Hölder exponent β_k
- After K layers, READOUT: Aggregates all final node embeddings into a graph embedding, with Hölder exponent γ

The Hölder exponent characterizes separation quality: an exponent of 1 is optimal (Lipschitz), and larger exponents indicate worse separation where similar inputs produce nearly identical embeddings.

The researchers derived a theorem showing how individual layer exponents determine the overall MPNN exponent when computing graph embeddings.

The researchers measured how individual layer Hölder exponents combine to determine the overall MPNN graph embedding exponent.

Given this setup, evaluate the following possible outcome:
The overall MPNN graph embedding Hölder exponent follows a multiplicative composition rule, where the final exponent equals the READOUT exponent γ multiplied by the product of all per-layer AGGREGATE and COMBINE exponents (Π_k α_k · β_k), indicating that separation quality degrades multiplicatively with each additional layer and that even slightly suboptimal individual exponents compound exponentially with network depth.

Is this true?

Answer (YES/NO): YES